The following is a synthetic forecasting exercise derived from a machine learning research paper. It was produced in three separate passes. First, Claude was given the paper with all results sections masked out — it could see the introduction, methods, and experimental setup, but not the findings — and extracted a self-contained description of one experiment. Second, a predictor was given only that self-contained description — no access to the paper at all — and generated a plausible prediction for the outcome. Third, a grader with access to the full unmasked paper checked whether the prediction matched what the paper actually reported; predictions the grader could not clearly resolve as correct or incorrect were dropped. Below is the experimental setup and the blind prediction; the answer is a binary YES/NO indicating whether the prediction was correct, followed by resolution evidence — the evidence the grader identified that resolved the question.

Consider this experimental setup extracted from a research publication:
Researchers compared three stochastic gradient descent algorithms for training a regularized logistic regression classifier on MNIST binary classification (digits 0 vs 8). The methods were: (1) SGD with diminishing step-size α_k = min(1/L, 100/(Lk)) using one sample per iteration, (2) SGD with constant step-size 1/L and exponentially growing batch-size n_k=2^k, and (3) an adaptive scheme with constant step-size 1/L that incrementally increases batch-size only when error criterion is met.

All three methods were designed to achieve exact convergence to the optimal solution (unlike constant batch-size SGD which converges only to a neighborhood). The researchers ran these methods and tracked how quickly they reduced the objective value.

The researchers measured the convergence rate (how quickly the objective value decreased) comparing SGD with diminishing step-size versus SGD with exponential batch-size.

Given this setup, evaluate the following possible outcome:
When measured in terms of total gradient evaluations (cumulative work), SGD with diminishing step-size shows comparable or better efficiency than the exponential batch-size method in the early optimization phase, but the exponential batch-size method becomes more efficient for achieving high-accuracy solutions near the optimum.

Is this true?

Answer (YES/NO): NO